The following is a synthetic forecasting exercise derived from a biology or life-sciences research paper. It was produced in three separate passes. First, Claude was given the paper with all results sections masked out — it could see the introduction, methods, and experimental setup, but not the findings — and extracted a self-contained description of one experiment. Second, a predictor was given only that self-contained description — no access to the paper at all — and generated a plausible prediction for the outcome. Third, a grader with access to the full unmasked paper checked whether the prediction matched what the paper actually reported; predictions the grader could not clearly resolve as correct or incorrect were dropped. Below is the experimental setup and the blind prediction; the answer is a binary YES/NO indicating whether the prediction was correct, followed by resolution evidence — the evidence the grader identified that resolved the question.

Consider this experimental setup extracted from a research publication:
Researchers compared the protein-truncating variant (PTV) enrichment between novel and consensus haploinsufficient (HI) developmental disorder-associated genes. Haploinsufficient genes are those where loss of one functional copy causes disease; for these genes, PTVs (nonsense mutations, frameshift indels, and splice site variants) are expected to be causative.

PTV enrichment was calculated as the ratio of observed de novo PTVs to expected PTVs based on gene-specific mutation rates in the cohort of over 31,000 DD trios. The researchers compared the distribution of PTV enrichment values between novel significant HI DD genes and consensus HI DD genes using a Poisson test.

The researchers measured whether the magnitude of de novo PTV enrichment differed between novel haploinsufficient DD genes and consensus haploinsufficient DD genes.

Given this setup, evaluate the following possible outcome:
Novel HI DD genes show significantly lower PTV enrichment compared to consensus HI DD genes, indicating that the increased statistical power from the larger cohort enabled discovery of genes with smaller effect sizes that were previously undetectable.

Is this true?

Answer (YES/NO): YES